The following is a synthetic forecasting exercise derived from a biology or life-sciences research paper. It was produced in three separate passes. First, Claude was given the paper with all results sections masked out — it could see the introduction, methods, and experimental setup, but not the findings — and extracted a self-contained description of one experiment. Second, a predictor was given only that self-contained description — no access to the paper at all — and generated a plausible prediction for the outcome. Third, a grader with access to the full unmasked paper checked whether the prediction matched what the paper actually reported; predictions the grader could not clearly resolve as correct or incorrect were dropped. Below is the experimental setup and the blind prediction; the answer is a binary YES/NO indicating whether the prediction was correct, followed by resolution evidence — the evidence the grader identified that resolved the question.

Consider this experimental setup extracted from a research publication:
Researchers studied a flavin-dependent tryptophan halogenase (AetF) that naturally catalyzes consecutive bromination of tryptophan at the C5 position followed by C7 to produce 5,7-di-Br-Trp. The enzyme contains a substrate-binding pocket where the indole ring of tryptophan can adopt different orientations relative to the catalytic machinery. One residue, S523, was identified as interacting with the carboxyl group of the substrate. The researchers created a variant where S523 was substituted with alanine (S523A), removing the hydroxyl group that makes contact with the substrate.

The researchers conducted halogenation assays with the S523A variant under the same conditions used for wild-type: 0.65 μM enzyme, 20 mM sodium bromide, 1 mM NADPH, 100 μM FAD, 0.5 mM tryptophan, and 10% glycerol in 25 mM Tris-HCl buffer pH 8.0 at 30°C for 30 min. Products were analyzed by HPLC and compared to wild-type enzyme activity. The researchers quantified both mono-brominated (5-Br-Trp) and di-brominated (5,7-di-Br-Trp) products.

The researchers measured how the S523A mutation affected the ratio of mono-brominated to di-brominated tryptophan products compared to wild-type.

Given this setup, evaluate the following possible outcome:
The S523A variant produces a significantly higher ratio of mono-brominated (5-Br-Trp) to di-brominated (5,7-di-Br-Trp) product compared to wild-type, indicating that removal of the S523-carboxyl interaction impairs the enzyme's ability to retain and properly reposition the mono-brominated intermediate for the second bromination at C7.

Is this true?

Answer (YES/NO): YES